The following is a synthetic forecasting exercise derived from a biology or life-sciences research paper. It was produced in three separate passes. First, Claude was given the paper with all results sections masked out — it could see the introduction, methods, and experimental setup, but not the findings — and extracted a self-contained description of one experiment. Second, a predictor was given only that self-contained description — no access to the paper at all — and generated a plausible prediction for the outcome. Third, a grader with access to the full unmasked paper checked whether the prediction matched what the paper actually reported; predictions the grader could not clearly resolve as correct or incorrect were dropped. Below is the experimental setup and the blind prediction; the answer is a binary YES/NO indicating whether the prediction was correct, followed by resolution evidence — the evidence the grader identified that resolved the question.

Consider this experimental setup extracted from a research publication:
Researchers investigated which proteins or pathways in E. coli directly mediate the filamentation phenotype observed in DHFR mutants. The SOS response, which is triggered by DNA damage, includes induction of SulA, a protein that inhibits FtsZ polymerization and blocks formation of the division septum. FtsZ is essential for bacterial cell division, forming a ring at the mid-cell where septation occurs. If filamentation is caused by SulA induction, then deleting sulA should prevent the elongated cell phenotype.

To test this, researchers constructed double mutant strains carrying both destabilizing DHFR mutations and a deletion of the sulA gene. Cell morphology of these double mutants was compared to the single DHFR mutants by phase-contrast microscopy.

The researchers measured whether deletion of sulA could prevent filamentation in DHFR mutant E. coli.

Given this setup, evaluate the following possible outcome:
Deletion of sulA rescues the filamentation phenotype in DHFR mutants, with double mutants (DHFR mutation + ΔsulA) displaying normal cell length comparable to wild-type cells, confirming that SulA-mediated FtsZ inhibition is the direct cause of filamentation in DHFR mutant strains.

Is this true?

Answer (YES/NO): NO